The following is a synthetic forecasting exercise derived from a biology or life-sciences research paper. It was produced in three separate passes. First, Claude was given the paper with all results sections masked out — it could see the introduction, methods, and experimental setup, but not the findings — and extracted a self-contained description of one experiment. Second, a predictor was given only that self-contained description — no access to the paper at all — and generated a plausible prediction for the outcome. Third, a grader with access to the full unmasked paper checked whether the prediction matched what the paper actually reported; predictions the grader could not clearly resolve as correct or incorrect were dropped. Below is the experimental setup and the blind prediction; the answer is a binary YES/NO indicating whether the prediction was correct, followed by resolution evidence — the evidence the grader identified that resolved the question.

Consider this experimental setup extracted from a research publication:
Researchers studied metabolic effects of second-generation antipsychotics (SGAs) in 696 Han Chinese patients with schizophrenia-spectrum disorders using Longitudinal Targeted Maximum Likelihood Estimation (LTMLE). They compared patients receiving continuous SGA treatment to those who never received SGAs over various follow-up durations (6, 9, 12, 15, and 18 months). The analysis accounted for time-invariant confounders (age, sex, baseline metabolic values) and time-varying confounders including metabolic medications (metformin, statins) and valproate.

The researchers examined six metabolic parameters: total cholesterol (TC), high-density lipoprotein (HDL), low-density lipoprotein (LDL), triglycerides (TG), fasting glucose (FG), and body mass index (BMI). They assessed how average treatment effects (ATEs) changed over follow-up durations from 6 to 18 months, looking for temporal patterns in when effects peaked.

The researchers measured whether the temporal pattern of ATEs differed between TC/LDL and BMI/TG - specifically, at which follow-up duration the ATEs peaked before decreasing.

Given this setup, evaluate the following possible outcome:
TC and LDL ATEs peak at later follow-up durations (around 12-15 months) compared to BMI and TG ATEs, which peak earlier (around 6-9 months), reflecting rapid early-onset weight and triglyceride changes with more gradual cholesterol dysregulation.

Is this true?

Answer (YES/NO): NO